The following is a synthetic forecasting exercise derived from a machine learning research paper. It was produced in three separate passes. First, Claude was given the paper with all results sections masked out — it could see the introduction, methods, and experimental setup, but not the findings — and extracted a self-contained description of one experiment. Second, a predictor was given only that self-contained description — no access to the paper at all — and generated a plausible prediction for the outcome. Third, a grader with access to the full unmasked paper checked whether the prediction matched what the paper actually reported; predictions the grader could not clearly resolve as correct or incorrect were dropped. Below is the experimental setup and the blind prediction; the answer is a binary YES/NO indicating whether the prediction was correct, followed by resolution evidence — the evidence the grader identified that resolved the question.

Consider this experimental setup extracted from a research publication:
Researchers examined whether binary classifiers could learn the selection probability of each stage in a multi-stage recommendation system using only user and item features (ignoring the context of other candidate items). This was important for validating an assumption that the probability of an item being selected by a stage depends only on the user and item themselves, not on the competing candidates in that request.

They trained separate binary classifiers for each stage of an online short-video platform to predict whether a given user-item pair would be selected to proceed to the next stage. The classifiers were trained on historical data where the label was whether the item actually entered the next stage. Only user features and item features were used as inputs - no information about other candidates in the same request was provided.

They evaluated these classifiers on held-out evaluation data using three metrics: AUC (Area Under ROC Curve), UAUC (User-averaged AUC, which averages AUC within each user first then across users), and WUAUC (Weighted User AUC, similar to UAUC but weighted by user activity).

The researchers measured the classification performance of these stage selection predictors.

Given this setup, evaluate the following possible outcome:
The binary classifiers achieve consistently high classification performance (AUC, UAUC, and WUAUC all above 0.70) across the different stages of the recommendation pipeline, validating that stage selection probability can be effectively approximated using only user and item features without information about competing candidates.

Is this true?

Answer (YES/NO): YES